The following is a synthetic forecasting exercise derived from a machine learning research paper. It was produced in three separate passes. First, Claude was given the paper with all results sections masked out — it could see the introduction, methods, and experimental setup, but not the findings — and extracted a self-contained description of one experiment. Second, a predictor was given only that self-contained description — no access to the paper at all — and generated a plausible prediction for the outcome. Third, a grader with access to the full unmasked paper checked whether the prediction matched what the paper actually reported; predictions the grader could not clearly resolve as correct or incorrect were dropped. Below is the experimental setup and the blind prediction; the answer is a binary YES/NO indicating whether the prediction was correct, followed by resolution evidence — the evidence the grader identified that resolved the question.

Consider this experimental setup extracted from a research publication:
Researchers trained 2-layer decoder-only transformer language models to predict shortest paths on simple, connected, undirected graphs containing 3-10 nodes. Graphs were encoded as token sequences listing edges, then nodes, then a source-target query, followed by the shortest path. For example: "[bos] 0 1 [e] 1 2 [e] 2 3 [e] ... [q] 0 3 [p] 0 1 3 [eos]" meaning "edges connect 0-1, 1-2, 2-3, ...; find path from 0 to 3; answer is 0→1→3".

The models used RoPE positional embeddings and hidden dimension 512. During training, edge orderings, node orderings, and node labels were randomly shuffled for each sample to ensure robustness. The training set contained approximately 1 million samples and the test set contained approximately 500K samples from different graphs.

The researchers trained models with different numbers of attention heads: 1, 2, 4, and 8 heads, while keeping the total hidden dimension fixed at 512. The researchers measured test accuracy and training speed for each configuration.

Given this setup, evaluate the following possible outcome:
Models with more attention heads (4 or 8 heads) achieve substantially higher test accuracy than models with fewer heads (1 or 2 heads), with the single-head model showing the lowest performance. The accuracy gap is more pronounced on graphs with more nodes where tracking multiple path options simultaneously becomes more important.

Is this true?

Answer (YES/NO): NO